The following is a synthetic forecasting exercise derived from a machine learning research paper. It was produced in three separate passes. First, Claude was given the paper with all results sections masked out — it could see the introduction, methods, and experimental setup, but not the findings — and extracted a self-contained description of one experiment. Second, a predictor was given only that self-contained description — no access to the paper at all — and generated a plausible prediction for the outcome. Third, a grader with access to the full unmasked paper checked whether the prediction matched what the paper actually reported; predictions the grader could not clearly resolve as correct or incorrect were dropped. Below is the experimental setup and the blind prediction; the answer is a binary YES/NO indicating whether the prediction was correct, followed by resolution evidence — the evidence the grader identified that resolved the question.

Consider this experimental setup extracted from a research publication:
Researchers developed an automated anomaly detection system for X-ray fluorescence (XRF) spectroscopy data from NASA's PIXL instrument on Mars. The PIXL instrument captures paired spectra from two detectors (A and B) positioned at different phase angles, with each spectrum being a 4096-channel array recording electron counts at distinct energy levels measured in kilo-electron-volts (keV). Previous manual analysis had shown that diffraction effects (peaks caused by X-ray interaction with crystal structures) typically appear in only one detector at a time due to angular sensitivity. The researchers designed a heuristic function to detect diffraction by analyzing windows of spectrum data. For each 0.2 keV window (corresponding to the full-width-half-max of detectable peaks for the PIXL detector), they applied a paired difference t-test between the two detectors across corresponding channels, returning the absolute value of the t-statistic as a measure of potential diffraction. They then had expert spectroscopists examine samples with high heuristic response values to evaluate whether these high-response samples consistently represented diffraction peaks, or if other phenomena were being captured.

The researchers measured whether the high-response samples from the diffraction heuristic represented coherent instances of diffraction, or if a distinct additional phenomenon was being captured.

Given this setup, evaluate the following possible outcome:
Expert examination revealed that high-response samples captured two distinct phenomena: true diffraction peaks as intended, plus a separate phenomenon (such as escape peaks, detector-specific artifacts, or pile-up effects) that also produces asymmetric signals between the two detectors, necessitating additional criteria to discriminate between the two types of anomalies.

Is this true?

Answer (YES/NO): YES